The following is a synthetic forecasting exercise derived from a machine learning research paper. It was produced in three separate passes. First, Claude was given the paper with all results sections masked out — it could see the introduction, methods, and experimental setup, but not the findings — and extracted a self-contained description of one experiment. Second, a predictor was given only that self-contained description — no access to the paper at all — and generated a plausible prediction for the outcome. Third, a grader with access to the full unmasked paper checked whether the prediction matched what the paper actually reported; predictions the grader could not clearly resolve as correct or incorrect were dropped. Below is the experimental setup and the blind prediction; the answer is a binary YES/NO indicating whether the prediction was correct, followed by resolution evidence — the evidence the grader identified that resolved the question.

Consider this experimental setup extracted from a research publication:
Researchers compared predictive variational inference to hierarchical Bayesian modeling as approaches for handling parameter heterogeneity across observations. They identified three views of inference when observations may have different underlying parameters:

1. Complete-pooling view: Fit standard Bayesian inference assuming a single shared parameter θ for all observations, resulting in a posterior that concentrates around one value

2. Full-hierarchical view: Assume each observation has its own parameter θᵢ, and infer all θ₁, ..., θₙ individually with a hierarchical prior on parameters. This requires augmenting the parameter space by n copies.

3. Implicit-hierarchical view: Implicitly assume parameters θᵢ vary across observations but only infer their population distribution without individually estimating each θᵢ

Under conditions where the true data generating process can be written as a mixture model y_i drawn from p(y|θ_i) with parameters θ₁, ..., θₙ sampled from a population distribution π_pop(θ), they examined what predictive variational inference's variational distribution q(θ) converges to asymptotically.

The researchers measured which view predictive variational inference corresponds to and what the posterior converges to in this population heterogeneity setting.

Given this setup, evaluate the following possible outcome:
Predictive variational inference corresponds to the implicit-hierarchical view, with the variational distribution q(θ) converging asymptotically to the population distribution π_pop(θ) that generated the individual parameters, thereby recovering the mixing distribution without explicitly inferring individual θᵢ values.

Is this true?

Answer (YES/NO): YES